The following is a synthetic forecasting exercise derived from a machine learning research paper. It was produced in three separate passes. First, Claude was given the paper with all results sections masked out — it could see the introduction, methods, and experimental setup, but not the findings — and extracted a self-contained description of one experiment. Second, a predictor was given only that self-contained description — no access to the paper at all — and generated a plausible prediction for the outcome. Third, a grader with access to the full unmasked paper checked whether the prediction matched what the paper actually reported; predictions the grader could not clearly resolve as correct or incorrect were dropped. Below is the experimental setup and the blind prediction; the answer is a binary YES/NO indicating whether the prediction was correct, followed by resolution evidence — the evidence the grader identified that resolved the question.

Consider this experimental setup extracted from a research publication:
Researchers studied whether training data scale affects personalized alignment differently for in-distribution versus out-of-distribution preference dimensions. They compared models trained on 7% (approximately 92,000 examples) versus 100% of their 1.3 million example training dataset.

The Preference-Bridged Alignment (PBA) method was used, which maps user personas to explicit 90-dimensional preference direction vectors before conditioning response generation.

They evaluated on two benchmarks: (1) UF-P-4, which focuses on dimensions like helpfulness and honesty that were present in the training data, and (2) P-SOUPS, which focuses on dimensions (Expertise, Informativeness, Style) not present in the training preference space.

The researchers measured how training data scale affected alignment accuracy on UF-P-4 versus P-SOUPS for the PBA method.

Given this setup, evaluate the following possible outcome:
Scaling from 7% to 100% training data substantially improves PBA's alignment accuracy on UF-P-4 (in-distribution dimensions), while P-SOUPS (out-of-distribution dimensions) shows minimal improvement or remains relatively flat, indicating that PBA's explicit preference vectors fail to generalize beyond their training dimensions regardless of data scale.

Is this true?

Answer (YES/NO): NO